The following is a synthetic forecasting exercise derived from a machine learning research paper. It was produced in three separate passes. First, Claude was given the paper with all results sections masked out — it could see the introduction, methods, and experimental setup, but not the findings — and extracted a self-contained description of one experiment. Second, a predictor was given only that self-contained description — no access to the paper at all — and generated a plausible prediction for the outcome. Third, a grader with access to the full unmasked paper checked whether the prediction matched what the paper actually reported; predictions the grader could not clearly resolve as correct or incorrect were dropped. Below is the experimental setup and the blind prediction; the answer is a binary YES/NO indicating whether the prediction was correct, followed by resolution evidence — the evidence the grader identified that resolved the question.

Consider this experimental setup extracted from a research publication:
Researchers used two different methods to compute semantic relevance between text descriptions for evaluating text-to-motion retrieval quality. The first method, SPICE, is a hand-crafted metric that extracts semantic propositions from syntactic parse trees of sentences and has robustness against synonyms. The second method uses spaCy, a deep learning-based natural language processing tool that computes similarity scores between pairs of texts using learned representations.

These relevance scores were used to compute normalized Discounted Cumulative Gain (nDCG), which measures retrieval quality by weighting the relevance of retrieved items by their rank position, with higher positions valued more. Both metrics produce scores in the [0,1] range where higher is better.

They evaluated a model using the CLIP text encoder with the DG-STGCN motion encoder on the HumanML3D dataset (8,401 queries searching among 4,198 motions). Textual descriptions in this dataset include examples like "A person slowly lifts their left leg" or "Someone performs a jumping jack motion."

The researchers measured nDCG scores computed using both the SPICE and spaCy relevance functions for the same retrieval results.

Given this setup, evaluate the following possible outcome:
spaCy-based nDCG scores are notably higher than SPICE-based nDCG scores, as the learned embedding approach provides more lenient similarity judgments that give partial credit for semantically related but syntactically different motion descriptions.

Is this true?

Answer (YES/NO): YES